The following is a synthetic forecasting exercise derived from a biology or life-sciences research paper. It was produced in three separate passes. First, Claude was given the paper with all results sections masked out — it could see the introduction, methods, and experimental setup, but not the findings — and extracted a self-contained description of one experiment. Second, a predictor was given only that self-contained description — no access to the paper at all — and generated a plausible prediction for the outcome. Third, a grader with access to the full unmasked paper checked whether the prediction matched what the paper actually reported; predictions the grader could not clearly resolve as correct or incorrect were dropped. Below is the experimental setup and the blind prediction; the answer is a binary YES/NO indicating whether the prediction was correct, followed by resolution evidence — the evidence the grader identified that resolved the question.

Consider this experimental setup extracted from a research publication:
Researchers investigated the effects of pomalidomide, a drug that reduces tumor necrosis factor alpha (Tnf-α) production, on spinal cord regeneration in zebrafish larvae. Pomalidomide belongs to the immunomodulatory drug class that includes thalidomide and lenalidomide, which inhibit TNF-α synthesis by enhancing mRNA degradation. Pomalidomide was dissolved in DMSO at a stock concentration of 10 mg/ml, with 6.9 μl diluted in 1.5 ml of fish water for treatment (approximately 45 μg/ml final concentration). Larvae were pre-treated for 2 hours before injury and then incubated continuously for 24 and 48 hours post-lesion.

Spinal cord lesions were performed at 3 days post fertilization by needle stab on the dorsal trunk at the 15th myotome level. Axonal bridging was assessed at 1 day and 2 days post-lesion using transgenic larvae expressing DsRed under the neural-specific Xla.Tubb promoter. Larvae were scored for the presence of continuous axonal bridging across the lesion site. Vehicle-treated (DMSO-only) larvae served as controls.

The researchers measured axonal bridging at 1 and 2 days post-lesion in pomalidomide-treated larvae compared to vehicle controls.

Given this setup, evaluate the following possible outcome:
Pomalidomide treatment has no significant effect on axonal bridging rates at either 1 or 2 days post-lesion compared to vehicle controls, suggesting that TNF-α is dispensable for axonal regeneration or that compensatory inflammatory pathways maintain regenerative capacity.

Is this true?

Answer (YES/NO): NO